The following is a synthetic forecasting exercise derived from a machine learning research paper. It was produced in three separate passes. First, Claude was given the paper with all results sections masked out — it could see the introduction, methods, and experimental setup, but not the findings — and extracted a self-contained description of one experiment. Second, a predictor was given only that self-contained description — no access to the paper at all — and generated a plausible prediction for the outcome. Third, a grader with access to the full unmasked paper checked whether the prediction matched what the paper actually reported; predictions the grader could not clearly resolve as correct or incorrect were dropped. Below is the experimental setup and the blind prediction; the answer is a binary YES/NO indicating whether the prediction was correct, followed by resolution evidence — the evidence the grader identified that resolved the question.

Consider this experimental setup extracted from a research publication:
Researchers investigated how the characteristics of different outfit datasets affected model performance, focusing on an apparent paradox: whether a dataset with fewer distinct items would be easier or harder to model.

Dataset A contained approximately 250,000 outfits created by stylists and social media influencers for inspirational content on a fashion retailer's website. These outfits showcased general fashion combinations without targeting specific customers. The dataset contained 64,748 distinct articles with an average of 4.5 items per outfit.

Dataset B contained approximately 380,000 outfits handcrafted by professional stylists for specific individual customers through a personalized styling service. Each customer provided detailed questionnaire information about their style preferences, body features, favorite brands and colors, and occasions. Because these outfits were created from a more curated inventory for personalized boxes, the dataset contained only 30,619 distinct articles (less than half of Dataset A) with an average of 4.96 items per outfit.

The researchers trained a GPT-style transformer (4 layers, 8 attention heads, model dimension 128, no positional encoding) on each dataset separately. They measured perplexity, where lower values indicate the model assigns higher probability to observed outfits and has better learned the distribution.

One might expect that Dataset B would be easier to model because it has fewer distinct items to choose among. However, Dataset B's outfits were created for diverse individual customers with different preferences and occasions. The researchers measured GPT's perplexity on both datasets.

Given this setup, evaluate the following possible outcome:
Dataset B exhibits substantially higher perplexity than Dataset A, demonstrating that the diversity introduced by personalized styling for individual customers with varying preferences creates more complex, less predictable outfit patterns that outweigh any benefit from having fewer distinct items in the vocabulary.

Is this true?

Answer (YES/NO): YES